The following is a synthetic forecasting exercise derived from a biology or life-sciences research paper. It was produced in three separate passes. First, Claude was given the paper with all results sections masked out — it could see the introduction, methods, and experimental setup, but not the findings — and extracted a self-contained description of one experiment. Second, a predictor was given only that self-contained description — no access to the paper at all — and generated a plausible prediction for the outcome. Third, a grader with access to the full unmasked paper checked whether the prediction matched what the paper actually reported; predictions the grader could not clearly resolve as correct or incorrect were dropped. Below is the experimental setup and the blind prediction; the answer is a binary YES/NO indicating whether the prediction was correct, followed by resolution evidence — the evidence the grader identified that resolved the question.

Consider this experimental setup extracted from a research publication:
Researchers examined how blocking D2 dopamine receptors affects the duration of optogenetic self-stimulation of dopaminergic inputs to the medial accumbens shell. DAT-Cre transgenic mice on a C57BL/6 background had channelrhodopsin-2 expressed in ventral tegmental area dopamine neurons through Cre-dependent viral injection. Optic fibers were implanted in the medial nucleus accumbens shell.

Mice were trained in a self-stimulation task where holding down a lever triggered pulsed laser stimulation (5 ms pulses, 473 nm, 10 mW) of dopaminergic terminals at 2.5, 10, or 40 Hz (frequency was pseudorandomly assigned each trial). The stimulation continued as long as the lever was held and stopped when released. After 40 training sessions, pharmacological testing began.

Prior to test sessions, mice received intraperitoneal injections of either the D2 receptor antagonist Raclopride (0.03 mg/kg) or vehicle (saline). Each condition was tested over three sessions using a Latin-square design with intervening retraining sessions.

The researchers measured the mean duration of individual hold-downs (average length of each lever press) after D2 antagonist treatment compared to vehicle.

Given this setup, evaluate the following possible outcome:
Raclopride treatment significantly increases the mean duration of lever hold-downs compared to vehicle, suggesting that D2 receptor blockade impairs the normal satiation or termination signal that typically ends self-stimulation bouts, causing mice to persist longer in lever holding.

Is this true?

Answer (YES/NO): YES